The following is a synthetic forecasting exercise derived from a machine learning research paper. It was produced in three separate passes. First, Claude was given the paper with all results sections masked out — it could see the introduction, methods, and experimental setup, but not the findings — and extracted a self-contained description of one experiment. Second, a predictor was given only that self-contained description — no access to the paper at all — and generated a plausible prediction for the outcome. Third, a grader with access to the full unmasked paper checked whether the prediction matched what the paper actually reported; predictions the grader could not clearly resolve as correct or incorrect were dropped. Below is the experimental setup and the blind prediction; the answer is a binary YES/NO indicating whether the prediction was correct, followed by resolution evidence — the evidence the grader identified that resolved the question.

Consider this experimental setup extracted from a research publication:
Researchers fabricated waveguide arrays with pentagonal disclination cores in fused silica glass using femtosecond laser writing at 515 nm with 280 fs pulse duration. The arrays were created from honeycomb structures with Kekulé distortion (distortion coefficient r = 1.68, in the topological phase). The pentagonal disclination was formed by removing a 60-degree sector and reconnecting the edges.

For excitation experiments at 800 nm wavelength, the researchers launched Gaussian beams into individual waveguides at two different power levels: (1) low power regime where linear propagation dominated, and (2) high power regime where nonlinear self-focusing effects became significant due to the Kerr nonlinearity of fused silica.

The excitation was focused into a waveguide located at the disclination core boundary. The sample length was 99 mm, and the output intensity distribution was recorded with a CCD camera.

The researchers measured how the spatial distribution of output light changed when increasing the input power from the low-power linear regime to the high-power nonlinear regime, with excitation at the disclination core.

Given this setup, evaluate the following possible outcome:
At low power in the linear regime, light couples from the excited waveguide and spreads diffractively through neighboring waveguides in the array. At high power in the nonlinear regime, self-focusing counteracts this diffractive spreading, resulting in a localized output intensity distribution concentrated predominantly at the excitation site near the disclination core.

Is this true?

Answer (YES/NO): NO